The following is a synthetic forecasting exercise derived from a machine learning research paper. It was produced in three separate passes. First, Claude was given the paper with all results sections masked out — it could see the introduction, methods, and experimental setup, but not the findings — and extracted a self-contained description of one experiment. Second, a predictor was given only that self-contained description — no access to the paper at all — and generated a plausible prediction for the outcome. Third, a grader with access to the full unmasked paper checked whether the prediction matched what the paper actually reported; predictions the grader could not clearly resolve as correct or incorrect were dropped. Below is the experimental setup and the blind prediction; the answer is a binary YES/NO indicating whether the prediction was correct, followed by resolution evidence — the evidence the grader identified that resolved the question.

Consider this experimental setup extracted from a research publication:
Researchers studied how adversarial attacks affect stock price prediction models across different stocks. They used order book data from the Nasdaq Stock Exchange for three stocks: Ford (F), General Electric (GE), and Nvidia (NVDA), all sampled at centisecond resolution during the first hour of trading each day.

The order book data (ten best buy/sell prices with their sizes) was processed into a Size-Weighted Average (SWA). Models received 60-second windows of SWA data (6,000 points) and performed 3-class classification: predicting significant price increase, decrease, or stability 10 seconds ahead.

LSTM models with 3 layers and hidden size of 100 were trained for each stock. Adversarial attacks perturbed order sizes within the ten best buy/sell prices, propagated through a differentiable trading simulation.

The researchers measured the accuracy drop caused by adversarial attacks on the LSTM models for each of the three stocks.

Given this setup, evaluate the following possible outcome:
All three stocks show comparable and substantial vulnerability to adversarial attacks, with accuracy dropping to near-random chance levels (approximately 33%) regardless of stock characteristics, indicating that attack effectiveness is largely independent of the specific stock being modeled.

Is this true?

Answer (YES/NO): NO